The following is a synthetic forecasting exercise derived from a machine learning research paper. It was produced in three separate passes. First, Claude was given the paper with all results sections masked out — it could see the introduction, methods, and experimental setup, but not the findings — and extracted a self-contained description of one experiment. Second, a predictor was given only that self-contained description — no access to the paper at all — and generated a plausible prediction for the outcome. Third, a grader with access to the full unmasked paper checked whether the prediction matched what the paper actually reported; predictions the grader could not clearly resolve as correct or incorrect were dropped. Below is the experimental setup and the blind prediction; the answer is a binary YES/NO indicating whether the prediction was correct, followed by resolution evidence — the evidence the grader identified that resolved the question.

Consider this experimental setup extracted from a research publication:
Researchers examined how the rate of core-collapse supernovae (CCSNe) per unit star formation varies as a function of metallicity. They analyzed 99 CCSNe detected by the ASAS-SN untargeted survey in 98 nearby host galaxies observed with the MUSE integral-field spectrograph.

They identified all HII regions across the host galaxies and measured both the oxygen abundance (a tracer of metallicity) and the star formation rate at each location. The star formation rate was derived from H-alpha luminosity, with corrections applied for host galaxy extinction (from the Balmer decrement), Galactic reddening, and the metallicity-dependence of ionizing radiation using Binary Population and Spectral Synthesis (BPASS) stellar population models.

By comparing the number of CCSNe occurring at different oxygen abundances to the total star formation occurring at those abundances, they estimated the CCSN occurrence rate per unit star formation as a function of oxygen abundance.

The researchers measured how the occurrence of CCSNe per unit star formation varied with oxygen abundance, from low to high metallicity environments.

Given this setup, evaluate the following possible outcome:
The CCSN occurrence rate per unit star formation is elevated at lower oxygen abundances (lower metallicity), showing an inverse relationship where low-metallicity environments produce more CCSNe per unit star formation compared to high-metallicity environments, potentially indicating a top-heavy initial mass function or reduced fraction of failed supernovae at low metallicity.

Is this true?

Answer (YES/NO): YES